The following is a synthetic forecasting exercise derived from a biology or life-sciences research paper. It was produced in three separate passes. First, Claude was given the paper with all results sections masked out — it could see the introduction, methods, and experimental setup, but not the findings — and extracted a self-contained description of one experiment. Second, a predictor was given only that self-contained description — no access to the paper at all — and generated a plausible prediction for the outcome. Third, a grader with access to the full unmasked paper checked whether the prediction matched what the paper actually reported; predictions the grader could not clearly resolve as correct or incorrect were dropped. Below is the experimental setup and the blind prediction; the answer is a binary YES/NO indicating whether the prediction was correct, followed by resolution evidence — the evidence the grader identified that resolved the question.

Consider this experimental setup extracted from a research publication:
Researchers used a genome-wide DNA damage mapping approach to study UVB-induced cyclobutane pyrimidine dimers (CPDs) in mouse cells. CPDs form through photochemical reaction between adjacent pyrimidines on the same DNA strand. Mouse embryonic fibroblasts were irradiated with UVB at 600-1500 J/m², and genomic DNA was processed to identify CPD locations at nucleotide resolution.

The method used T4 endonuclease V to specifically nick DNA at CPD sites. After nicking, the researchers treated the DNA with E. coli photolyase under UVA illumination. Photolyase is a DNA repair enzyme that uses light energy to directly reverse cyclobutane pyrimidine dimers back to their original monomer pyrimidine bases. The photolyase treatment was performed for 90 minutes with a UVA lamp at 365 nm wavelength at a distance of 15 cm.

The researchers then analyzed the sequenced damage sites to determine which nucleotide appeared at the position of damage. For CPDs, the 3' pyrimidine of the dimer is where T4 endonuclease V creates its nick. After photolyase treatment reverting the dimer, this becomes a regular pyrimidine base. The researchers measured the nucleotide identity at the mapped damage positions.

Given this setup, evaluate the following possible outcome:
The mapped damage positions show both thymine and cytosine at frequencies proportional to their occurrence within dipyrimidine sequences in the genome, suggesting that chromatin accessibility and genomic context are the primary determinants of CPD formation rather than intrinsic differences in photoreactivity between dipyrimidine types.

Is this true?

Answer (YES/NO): NO